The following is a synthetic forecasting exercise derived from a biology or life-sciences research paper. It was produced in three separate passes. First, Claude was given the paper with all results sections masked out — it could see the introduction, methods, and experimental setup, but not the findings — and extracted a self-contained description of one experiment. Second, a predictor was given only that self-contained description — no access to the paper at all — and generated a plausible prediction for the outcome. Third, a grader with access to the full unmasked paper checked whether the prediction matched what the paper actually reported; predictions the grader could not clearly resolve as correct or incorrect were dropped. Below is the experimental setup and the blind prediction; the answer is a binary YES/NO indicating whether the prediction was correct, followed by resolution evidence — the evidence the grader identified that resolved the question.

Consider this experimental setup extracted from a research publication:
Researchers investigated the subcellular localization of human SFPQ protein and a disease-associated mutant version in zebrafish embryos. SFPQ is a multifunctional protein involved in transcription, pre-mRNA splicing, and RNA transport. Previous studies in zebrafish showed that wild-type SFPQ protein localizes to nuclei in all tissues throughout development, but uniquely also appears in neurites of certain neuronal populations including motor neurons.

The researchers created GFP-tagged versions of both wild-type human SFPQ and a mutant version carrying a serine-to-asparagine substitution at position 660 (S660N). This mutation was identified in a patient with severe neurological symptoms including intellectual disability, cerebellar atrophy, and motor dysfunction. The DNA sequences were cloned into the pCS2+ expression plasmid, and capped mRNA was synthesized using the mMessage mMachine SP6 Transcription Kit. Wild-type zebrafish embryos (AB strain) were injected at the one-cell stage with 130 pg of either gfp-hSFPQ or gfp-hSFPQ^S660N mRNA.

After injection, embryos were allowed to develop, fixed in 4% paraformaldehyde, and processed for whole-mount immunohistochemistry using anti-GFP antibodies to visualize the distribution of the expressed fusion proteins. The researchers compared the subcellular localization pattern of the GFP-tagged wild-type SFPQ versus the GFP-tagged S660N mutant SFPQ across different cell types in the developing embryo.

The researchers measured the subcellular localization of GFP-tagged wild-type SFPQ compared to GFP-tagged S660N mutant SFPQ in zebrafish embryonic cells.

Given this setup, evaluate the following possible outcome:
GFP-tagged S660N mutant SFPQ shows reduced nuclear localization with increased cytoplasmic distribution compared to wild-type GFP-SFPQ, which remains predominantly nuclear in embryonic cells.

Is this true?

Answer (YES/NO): NO